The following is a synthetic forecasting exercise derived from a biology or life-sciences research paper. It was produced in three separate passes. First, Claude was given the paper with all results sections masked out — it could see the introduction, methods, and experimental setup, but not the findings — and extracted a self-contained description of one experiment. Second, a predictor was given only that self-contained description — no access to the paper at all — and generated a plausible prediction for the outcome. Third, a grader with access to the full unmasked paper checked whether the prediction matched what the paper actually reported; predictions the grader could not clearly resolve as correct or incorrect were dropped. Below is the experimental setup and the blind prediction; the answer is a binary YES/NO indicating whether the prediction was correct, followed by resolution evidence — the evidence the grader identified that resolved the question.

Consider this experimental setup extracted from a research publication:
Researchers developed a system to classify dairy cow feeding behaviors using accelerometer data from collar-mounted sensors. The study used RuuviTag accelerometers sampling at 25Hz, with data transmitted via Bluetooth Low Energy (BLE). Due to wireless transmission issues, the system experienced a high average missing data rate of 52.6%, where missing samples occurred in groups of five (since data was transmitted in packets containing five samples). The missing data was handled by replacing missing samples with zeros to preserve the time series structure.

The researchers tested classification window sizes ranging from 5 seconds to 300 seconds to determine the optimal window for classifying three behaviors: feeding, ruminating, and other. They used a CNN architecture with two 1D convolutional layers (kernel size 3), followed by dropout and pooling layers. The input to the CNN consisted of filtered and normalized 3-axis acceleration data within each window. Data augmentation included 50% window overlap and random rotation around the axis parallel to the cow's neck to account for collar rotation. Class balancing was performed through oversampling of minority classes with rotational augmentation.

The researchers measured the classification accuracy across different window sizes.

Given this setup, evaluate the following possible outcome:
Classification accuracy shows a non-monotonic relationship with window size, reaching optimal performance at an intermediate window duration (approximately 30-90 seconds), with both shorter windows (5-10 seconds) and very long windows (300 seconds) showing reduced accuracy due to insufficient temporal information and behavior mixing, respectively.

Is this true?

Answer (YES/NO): YES